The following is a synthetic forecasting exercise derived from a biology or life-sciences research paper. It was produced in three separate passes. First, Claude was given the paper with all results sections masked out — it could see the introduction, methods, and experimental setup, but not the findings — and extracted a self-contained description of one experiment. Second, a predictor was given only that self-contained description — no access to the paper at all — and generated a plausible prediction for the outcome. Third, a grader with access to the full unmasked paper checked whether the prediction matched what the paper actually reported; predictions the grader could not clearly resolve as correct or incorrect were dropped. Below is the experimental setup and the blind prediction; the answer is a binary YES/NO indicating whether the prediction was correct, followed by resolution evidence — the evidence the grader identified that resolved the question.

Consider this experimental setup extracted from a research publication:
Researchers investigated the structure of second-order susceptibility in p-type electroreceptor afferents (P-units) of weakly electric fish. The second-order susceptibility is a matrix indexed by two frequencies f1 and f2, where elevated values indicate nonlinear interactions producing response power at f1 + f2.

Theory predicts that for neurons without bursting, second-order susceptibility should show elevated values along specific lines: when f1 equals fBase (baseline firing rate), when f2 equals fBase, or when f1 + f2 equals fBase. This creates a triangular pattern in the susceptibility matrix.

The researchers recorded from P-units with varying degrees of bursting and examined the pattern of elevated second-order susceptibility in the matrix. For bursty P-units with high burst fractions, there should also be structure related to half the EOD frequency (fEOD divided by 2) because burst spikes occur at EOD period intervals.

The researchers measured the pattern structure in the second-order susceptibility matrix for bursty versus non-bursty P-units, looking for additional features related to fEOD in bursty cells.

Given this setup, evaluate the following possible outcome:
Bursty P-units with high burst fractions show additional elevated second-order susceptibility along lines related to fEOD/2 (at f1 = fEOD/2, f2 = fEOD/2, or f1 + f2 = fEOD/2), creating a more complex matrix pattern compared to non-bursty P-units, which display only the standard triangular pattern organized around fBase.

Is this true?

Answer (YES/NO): NO